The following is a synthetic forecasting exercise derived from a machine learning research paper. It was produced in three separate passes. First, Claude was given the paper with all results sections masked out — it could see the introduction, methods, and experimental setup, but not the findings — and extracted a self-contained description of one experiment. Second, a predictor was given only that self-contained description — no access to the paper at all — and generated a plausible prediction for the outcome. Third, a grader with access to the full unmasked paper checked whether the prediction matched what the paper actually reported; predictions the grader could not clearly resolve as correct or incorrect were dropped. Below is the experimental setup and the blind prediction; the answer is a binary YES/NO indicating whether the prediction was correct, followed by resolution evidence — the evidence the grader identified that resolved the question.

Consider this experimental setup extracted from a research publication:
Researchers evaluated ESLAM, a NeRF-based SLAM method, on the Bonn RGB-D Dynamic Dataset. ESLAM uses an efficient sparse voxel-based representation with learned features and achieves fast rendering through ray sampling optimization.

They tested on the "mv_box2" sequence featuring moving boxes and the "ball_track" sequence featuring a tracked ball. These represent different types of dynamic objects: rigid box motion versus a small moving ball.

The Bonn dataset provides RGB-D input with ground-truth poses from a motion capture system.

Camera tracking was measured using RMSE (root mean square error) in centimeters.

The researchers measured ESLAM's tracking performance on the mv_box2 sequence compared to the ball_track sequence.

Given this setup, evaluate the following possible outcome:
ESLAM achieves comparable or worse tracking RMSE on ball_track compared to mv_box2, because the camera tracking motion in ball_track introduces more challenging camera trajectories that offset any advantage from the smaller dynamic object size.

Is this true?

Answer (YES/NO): NO